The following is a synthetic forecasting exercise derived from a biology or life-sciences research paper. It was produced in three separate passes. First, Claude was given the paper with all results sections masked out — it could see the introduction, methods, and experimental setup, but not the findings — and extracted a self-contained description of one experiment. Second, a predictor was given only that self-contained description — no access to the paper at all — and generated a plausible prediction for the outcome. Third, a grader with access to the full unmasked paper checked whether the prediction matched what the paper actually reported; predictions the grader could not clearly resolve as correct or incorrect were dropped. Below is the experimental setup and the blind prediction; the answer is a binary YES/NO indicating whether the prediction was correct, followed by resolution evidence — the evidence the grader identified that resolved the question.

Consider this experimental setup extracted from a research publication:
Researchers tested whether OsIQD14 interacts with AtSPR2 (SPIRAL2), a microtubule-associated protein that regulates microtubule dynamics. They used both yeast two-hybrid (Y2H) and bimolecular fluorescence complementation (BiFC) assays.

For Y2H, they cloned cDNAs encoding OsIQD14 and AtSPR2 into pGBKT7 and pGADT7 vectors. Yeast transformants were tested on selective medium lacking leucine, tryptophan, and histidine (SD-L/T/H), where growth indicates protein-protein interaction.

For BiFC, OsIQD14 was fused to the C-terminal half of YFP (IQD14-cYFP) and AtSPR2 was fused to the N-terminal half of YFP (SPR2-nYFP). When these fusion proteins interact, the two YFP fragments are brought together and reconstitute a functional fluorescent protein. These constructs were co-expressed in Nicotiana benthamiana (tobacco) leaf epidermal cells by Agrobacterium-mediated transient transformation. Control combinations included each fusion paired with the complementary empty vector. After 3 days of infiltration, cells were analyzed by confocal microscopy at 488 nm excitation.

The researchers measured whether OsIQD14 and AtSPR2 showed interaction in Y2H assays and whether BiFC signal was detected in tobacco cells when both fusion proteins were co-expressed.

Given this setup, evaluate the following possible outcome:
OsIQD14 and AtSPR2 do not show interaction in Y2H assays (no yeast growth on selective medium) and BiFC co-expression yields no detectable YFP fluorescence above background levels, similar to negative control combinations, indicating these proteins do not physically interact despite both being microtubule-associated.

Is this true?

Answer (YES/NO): NO